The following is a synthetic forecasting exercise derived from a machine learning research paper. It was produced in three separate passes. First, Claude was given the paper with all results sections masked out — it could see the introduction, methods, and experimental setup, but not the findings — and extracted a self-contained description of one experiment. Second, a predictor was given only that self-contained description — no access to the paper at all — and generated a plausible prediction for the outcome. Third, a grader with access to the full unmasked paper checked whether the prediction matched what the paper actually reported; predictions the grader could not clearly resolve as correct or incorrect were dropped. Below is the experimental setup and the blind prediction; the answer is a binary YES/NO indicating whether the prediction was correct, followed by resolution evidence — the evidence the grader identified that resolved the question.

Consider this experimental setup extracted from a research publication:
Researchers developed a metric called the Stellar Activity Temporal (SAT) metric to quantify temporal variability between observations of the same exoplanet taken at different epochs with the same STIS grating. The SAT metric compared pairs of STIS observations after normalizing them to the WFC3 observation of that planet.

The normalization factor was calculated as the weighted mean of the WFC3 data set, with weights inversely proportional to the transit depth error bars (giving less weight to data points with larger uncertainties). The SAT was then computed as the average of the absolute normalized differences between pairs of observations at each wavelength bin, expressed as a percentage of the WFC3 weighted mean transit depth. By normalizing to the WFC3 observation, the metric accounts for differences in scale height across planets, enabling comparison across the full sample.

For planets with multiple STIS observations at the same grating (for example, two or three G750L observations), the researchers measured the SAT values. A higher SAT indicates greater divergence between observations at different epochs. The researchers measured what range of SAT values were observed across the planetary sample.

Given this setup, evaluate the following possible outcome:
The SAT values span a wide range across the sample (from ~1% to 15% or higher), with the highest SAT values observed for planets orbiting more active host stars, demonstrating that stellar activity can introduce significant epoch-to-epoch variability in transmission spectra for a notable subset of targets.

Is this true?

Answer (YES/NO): NO